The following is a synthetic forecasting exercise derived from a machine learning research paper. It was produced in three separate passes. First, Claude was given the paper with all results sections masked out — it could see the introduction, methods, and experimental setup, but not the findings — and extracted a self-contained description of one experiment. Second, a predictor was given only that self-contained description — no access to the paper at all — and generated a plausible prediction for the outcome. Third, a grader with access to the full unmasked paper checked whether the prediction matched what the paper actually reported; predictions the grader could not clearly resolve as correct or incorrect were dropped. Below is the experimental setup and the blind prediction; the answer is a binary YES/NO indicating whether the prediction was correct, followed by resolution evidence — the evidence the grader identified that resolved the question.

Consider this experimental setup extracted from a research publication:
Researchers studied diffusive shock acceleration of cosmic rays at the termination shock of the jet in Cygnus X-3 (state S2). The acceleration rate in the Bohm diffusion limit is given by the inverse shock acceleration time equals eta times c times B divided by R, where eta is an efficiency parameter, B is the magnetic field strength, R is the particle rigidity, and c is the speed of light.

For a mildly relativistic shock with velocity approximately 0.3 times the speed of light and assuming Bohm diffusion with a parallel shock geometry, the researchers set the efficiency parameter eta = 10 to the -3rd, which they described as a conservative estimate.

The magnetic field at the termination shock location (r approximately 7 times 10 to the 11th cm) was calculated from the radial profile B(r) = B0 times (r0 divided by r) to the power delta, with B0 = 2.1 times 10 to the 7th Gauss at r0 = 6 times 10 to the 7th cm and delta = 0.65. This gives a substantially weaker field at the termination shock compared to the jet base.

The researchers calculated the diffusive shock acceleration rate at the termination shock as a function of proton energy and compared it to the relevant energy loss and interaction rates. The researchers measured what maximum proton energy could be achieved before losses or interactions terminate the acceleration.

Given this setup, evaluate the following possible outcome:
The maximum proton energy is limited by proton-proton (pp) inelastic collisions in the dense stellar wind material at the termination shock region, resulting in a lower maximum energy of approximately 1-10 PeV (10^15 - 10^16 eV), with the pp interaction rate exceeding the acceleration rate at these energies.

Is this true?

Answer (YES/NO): NO